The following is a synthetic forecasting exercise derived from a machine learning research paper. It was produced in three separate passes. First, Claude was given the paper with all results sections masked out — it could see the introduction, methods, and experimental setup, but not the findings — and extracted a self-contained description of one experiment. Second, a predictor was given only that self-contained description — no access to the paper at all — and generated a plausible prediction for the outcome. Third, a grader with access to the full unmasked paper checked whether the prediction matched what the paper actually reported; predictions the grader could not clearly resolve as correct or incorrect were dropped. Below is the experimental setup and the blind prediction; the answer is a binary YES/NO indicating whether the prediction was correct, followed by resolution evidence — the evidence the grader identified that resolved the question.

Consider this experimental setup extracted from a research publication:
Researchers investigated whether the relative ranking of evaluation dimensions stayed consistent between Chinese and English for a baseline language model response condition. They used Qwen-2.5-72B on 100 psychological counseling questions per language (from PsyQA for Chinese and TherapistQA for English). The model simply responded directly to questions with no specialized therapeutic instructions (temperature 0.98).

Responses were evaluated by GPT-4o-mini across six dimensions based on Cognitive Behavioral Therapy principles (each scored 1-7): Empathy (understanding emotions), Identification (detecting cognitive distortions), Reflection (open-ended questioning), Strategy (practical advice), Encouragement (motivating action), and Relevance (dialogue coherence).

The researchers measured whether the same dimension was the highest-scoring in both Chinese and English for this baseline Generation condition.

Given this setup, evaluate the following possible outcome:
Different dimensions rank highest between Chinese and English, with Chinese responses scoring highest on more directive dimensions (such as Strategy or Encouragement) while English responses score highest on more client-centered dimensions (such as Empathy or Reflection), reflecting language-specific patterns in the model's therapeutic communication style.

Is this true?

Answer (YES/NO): NO